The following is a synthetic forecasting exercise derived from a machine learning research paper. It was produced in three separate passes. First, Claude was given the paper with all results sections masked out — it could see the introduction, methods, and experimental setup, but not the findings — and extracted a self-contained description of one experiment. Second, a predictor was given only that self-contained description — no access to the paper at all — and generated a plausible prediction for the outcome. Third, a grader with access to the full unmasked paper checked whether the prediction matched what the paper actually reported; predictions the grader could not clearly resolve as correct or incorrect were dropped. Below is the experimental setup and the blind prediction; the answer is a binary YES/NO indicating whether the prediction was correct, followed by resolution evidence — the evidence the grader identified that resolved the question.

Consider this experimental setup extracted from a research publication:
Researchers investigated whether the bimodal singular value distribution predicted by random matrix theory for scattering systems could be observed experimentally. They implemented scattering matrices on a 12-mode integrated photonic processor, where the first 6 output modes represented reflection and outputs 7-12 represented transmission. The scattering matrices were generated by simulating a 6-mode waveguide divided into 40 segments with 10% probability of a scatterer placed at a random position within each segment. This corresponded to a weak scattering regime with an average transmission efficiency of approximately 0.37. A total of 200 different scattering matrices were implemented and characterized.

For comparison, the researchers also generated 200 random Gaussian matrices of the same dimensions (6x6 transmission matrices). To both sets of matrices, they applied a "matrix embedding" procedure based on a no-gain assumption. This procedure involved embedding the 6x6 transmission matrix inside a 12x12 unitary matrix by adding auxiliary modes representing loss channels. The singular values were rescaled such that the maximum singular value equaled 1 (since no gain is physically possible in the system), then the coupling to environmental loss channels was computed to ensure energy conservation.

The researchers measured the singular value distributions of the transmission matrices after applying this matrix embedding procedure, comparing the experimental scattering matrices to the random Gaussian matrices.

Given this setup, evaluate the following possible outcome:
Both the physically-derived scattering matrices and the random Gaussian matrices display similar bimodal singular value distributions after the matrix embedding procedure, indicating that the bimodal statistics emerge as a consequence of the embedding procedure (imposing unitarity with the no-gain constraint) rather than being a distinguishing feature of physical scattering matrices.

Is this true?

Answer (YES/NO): NO